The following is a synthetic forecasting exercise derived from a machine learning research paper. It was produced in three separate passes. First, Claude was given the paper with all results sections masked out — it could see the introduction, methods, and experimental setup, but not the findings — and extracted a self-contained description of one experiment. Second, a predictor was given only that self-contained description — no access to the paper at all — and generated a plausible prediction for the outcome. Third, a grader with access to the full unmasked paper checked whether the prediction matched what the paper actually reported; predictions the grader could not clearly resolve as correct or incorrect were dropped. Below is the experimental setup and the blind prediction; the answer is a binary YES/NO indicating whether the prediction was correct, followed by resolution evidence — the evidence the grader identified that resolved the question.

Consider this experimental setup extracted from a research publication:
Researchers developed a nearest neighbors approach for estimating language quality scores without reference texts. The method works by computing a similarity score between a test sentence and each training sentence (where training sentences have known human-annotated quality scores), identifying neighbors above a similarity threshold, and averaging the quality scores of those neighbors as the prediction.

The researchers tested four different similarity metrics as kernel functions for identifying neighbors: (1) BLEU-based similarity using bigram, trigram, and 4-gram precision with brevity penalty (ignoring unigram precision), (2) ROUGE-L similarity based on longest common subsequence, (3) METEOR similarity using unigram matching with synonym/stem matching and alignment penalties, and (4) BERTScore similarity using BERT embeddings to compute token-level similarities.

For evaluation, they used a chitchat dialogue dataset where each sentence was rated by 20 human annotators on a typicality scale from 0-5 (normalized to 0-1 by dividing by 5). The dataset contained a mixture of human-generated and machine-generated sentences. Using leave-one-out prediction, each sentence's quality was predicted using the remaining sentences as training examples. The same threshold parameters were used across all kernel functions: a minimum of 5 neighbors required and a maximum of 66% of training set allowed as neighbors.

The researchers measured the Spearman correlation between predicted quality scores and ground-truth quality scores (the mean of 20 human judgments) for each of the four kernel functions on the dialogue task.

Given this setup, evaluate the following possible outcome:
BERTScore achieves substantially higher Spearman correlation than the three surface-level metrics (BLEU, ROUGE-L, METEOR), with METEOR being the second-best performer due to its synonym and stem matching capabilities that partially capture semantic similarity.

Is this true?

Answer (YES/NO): NO